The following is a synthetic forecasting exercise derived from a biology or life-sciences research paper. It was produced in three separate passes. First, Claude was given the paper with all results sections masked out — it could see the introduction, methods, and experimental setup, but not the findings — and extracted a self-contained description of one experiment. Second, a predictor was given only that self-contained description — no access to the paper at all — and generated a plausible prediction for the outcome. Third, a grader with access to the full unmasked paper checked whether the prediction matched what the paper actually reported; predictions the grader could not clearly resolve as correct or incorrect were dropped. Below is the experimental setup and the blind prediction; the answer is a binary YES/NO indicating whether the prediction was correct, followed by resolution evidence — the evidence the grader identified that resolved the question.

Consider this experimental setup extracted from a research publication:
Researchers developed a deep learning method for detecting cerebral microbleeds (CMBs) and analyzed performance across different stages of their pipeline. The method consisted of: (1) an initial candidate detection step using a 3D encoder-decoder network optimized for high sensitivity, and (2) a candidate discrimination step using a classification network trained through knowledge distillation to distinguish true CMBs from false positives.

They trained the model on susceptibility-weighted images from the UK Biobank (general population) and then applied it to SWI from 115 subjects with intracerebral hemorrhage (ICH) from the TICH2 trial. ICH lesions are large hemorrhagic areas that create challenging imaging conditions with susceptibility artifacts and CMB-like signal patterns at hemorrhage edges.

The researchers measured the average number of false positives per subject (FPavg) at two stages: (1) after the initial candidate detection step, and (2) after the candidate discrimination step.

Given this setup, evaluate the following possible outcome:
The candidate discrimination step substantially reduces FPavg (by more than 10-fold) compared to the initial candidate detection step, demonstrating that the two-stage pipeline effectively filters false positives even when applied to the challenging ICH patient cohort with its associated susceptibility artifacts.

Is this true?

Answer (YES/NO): NO